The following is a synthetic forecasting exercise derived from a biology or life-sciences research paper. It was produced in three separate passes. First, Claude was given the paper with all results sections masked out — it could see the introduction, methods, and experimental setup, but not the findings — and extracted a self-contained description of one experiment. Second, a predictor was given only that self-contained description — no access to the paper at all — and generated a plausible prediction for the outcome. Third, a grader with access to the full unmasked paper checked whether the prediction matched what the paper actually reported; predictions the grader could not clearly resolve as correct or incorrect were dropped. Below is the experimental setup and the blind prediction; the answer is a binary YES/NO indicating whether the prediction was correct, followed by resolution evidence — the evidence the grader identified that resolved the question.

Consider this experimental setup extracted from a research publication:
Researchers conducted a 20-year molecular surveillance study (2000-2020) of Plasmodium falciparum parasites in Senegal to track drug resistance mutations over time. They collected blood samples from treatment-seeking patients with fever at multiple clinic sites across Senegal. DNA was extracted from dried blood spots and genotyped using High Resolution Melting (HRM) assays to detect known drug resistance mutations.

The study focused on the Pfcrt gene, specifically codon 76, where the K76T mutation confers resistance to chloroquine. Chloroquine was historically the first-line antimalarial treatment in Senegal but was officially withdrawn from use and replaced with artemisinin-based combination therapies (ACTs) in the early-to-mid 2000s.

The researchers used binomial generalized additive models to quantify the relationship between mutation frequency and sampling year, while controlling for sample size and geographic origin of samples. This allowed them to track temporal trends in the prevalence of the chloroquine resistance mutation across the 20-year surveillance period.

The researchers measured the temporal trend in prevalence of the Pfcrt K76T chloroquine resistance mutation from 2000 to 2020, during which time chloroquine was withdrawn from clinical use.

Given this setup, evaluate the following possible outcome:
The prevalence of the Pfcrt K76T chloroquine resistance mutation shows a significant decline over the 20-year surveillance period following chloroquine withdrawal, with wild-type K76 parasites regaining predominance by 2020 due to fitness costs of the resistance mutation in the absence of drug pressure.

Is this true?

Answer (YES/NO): NO